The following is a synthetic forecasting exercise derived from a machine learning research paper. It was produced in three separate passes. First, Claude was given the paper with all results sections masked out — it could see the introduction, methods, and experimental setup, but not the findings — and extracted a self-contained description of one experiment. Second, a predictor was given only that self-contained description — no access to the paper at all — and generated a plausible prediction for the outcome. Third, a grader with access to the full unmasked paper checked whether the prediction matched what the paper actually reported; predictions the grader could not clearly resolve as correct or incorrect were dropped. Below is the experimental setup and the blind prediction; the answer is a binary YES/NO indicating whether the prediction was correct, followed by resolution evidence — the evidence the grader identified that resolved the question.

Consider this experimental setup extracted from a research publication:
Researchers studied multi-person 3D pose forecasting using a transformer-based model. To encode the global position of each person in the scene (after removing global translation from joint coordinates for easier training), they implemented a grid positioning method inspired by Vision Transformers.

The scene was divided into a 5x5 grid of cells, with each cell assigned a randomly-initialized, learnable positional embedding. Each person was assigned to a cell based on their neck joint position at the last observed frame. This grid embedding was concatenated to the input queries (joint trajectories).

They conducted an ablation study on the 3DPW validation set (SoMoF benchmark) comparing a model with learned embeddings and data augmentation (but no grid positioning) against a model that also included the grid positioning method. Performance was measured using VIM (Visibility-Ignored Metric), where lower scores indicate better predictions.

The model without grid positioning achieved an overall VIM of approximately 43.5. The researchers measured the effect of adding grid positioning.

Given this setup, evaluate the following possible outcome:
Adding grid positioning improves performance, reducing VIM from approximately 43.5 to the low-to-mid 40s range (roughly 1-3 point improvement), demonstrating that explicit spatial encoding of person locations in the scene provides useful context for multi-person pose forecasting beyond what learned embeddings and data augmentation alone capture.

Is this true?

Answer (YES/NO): YES